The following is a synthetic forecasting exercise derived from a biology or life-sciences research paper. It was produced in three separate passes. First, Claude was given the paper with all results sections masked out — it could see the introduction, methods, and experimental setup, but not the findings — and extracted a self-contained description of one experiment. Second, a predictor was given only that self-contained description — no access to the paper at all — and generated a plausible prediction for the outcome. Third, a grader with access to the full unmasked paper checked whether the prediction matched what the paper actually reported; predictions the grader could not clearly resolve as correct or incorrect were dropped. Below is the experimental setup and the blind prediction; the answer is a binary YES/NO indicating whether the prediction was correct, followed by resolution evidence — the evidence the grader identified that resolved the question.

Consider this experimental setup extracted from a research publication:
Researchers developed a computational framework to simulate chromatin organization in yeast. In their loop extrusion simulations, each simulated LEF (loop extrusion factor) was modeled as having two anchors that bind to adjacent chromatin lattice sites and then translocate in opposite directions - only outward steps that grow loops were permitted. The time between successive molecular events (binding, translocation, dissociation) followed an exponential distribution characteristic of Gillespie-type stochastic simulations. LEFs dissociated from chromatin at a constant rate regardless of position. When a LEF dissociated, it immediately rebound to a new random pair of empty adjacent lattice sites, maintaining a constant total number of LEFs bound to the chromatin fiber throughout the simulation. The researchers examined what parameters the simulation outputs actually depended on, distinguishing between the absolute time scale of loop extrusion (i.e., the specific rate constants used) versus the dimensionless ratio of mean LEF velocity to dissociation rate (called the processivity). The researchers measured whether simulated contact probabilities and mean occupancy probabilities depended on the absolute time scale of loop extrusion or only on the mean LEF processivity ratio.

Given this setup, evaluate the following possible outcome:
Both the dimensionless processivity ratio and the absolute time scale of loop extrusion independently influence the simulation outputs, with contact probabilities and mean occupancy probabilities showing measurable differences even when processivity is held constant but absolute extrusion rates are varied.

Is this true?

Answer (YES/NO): NO